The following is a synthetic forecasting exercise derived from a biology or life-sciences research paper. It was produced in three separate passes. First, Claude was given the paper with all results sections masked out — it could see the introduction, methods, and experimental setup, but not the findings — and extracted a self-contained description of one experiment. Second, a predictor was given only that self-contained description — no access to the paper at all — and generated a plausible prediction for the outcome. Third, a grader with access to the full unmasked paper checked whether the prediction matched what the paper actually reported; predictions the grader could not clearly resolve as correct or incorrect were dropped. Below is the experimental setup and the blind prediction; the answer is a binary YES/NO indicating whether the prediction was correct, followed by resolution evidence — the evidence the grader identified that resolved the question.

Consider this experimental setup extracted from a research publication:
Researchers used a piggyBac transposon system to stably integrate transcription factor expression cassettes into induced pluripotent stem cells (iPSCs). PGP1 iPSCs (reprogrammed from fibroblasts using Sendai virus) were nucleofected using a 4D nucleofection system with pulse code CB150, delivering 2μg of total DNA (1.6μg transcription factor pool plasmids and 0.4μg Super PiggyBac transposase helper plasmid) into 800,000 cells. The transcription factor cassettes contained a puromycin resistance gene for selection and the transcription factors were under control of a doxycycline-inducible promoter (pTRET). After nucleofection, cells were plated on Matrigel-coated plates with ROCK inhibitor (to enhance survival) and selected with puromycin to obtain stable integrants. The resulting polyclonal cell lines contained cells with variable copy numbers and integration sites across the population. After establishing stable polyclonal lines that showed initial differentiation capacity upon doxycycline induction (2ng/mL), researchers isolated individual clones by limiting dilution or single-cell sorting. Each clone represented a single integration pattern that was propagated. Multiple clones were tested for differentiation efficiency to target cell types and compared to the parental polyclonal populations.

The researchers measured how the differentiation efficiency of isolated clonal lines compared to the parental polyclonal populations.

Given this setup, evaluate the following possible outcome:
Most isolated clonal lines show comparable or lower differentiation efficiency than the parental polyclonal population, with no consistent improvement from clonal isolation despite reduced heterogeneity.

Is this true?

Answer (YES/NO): NO